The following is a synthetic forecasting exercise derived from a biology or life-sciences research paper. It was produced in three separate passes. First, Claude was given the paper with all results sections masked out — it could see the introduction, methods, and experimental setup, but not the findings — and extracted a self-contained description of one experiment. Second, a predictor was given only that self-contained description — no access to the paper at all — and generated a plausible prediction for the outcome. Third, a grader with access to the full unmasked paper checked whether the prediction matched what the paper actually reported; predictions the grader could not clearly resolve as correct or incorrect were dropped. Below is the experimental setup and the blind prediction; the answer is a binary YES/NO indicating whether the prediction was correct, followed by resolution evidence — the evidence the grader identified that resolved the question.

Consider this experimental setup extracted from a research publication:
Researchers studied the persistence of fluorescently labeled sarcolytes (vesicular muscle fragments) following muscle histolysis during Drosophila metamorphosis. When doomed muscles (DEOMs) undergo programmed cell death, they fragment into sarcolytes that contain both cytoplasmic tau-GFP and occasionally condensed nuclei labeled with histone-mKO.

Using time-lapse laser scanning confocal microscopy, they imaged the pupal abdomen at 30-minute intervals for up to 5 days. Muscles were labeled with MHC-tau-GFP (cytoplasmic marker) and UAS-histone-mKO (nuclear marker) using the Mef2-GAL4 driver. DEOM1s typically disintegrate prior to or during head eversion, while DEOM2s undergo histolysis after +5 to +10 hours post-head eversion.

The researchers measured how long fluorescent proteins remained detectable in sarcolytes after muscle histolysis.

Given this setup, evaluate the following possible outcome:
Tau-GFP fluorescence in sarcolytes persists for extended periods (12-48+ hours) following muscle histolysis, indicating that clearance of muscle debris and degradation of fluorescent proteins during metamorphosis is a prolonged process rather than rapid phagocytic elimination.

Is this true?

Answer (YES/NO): YES